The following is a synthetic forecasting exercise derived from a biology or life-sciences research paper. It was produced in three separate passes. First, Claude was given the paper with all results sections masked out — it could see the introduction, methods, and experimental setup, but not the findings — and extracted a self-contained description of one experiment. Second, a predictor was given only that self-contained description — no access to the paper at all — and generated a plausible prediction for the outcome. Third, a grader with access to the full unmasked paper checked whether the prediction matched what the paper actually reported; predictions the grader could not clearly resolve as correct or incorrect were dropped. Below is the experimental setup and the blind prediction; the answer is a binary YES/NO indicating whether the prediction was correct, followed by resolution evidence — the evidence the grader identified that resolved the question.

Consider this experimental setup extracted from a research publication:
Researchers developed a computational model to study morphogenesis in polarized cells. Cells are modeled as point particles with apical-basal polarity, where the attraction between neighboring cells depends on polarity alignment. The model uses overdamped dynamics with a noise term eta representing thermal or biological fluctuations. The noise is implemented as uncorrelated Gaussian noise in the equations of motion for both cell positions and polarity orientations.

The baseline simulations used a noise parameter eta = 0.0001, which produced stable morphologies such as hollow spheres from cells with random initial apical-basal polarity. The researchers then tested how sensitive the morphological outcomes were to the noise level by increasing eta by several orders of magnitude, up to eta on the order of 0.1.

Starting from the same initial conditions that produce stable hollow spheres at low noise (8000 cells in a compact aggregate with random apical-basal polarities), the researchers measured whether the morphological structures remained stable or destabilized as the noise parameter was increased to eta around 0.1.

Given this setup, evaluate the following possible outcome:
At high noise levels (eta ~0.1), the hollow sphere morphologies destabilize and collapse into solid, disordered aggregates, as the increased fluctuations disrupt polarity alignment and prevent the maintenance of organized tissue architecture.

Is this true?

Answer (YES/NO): NO